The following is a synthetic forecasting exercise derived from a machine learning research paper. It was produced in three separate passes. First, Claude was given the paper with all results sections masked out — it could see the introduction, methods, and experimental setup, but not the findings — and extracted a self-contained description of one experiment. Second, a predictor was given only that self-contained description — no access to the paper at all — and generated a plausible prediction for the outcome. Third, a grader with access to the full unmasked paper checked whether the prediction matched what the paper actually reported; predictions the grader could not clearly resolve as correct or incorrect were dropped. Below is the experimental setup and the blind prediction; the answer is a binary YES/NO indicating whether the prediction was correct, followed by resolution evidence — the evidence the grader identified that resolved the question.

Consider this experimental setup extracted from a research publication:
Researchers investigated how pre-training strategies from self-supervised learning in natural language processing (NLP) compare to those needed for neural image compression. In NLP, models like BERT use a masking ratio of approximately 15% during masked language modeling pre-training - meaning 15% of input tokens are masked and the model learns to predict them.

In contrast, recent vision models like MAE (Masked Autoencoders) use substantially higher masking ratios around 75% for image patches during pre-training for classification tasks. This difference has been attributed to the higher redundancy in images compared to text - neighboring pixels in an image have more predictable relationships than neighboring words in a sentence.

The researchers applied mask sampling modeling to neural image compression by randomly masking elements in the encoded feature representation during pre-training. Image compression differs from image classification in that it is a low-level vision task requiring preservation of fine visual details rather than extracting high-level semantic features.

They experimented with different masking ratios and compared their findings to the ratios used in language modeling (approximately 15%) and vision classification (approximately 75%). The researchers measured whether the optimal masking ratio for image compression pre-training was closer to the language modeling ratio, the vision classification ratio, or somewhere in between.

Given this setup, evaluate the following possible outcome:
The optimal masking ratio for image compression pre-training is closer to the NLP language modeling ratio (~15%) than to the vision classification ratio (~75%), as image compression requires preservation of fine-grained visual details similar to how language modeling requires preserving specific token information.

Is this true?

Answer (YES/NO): NO